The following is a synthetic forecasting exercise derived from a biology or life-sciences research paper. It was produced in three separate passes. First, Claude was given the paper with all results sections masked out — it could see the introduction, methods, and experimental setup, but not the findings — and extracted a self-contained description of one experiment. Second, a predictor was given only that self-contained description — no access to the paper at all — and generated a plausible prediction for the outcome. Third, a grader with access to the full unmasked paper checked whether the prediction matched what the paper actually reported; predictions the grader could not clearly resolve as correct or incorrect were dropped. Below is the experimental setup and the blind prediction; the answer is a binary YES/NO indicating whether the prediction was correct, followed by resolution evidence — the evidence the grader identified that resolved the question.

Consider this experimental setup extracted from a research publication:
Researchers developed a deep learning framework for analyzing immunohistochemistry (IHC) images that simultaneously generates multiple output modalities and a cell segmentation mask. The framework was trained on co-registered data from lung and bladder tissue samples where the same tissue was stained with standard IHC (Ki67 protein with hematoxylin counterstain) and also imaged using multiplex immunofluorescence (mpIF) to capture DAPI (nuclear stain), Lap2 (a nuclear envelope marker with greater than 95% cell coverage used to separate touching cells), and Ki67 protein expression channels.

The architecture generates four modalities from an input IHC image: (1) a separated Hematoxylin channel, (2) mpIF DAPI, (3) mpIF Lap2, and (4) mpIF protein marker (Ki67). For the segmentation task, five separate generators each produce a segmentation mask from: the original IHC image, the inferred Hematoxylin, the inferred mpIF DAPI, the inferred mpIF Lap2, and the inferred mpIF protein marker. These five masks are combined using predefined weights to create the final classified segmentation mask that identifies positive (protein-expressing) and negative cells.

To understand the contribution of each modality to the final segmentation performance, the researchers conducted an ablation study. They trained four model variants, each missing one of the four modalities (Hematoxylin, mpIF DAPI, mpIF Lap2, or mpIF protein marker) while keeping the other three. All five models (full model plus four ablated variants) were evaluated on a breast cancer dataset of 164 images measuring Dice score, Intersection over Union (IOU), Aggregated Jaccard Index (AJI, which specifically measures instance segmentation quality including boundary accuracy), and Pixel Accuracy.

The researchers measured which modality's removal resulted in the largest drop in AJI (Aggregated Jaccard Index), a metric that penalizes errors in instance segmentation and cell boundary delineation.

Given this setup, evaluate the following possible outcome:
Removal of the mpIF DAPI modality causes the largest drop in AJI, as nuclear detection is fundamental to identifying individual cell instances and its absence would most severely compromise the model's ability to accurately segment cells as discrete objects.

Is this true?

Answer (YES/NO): NO